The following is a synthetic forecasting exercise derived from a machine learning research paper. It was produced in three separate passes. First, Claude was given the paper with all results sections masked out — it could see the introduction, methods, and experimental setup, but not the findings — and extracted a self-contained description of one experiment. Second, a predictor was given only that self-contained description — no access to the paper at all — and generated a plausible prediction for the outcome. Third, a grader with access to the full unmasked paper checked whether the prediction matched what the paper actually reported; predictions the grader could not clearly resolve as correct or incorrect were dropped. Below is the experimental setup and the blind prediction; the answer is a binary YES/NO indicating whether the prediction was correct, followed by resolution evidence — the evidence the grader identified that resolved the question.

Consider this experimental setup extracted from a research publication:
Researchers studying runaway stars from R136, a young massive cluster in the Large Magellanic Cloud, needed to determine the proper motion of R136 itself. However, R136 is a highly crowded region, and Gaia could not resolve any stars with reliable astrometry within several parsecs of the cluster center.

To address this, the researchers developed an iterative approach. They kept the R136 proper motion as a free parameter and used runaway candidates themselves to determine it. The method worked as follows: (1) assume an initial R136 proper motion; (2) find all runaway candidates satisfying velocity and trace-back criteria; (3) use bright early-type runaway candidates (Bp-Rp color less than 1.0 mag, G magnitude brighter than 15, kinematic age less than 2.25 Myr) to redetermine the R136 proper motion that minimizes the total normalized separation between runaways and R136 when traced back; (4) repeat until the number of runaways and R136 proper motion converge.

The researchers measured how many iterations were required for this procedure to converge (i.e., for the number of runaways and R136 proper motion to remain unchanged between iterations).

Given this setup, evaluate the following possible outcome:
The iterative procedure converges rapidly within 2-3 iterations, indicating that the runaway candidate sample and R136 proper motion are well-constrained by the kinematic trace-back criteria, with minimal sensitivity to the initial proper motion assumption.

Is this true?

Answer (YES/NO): NO